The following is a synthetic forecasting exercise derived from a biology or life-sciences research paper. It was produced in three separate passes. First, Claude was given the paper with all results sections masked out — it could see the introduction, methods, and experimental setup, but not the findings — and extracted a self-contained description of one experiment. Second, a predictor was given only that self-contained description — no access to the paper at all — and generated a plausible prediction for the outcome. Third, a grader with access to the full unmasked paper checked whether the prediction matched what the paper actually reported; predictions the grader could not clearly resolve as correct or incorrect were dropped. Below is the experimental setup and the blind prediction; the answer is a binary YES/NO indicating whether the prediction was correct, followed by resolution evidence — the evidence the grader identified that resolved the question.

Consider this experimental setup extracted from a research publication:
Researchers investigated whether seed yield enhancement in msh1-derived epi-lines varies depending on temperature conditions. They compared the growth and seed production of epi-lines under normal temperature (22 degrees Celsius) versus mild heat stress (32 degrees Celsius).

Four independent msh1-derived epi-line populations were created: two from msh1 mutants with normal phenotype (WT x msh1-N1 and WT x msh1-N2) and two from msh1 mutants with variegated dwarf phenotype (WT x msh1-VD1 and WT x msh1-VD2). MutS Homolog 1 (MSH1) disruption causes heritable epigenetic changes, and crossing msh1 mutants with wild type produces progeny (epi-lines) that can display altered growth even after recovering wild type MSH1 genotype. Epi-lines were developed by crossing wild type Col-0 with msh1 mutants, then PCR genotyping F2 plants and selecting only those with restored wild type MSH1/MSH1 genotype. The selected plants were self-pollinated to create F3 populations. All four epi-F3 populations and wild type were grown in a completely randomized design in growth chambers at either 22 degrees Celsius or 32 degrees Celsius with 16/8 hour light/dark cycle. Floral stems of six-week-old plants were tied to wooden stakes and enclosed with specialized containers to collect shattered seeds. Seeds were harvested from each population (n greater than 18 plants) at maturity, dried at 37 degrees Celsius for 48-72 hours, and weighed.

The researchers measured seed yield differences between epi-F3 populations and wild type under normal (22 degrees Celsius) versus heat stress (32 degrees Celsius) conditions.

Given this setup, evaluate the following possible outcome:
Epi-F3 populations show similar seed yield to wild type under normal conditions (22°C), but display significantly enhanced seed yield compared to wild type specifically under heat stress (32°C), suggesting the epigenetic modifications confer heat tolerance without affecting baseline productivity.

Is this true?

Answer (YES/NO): NO